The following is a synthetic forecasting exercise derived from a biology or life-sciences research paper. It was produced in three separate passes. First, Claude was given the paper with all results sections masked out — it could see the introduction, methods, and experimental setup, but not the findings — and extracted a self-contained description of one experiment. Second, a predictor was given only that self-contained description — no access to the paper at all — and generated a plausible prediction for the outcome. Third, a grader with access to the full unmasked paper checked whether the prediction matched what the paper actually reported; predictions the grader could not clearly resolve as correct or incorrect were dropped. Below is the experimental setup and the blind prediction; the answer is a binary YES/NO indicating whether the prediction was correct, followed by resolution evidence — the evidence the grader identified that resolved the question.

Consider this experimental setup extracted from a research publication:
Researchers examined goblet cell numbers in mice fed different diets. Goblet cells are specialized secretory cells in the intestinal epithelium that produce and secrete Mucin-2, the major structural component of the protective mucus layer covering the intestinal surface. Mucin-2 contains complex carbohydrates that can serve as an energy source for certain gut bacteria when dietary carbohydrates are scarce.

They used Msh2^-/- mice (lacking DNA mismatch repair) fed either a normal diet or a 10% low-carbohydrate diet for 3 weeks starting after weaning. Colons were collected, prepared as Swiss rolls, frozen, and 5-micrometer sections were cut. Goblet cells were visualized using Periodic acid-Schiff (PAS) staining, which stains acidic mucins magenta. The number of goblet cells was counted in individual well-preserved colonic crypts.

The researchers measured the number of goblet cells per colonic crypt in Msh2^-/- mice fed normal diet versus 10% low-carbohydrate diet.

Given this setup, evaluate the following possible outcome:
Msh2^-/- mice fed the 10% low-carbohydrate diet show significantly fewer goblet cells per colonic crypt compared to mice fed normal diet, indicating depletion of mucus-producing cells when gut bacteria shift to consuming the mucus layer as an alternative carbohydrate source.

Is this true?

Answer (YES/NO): NO